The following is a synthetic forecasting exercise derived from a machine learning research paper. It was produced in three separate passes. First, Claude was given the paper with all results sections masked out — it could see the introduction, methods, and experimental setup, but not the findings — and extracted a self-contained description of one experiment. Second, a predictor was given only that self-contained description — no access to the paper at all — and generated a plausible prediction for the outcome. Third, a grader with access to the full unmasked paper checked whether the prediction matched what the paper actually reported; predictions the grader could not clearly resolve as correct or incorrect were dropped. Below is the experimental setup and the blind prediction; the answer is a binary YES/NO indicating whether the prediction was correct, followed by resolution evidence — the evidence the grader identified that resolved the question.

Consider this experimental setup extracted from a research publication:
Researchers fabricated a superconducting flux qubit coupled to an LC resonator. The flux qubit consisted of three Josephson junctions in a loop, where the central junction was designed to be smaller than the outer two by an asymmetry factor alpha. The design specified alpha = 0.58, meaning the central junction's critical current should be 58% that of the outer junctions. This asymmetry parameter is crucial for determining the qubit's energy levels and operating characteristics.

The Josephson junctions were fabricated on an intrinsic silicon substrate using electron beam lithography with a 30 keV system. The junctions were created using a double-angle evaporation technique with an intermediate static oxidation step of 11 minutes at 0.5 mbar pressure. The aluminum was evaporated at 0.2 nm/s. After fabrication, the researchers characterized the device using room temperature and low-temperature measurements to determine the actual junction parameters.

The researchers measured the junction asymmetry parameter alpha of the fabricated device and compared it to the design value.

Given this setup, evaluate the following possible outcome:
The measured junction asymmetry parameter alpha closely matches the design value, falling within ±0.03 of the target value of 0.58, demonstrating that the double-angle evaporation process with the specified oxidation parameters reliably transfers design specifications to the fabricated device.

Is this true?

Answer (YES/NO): NO